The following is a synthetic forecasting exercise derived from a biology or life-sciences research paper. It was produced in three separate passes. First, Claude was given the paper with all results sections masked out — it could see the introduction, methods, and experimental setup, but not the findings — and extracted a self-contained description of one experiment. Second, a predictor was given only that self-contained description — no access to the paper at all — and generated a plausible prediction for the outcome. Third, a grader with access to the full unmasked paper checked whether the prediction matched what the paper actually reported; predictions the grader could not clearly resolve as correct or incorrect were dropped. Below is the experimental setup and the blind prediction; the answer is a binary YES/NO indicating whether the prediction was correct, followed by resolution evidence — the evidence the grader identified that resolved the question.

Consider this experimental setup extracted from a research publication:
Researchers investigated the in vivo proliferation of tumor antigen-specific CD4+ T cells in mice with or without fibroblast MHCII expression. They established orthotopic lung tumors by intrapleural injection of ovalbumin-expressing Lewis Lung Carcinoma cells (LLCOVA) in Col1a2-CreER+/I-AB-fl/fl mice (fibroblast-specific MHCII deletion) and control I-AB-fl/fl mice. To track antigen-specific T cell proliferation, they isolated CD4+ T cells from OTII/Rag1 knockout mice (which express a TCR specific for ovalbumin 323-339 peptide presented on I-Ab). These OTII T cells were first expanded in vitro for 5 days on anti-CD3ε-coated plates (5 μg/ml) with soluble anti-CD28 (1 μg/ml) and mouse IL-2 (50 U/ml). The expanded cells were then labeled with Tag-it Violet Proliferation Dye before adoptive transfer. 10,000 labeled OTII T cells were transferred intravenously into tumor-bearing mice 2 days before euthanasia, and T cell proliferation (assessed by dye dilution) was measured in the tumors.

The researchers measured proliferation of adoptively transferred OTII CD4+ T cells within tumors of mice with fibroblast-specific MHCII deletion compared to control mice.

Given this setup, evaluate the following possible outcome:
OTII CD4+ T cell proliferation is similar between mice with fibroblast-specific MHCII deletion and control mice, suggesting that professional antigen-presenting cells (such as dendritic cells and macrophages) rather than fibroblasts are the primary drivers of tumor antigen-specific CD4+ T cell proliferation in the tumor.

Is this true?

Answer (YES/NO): NO